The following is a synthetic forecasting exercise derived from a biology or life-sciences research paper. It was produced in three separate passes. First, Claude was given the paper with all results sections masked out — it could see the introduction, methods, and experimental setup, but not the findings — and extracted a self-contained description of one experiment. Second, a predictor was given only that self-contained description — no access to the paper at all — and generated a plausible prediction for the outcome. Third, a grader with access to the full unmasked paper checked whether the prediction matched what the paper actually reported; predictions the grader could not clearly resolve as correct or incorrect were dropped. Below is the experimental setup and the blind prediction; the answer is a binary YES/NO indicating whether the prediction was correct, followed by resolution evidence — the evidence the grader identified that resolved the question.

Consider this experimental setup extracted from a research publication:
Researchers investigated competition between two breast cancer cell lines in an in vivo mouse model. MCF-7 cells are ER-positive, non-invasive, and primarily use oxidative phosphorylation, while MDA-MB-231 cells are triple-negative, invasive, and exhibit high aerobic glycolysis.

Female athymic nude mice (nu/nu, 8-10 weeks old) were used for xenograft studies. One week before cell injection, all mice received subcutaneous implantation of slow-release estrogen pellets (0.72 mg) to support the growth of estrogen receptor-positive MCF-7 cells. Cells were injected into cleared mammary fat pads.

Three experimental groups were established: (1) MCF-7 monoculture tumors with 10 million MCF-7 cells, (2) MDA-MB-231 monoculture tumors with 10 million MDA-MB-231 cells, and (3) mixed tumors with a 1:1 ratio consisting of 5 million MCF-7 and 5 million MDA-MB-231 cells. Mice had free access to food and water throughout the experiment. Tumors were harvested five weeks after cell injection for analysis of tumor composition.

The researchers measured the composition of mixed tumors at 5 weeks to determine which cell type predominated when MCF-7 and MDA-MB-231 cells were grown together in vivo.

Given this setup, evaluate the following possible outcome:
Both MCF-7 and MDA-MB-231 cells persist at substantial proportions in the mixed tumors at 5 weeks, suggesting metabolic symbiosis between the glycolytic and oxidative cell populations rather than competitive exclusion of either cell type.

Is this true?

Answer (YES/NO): NO